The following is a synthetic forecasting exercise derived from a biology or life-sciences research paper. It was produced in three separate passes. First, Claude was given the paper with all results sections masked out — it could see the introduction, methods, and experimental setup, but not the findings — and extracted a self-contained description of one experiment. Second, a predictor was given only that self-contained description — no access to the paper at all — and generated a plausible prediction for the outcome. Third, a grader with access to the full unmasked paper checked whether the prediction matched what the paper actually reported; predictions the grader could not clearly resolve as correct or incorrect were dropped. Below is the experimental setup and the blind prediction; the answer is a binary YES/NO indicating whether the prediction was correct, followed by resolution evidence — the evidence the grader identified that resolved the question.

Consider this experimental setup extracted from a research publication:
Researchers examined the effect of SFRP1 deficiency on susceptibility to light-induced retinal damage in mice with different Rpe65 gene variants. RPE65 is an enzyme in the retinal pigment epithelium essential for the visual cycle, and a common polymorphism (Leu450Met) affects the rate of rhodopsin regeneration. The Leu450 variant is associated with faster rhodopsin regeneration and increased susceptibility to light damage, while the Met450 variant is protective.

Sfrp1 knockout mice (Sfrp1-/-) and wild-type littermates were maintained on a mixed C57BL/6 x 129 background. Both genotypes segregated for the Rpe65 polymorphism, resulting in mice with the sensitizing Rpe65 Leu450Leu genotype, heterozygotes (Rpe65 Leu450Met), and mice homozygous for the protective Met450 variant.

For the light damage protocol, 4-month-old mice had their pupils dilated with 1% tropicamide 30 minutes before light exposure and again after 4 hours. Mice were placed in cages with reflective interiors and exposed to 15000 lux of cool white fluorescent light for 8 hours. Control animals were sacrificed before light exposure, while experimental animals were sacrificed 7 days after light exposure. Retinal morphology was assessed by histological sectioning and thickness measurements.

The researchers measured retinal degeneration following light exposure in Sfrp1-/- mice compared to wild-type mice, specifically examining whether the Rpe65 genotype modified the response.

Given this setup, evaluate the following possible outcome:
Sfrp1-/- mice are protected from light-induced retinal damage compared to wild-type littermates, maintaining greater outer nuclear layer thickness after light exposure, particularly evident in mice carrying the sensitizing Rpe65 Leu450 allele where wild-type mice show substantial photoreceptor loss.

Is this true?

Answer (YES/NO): NO